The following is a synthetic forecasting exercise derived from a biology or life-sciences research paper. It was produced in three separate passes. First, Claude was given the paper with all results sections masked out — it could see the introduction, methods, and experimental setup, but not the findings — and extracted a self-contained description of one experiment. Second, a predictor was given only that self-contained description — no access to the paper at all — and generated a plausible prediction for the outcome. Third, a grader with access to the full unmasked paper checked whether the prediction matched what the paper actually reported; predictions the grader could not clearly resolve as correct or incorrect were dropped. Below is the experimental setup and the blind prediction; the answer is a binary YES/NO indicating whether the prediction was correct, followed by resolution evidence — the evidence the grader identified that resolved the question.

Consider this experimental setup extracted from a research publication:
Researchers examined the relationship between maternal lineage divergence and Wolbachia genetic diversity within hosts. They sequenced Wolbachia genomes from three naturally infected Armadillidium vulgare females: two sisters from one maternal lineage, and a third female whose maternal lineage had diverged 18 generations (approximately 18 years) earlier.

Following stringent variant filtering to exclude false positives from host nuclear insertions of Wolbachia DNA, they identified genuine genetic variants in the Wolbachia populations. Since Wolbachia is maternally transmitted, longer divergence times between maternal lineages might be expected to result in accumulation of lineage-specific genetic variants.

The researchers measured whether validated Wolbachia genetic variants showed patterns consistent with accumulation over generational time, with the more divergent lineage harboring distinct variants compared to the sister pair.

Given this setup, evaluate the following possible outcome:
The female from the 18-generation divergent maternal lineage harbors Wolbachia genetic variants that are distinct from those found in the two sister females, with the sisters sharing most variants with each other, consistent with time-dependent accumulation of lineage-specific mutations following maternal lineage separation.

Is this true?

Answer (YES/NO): NO